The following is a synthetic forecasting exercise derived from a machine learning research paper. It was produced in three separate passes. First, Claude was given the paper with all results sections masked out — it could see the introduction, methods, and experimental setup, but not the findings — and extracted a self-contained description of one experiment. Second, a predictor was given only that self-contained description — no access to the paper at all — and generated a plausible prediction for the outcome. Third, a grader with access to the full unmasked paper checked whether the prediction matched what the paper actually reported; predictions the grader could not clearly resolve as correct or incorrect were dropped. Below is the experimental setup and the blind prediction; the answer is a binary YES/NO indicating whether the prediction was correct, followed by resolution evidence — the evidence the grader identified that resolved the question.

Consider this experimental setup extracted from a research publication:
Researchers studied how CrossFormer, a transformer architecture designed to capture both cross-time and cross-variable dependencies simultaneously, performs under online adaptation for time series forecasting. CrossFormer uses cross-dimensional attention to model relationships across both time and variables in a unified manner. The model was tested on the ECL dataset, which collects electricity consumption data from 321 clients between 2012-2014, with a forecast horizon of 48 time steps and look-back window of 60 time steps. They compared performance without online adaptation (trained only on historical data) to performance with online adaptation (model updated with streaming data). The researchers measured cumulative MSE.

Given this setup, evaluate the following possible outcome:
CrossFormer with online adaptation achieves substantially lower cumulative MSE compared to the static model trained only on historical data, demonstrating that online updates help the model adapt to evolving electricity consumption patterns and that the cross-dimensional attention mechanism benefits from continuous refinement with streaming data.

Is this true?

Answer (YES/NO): YES